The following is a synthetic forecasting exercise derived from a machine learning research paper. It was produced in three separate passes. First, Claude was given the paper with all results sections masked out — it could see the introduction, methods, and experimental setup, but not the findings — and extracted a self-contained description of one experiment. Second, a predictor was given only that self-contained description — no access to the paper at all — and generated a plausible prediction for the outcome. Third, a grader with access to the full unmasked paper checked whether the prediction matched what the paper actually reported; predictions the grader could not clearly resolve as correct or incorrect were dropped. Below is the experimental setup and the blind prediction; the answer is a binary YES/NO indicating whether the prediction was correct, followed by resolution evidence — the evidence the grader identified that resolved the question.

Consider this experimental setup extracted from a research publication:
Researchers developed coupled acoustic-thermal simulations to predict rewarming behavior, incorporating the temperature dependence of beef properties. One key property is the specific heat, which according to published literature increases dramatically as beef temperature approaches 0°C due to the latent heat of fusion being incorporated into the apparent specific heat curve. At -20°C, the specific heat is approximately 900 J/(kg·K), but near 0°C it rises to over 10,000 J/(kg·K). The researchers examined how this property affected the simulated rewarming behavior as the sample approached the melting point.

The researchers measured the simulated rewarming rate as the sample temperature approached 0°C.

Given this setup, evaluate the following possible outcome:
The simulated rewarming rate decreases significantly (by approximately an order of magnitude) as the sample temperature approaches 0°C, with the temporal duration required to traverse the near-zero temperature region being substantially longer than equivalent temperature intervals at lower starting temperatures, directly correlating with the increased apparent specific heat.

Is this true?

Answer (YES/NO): NO